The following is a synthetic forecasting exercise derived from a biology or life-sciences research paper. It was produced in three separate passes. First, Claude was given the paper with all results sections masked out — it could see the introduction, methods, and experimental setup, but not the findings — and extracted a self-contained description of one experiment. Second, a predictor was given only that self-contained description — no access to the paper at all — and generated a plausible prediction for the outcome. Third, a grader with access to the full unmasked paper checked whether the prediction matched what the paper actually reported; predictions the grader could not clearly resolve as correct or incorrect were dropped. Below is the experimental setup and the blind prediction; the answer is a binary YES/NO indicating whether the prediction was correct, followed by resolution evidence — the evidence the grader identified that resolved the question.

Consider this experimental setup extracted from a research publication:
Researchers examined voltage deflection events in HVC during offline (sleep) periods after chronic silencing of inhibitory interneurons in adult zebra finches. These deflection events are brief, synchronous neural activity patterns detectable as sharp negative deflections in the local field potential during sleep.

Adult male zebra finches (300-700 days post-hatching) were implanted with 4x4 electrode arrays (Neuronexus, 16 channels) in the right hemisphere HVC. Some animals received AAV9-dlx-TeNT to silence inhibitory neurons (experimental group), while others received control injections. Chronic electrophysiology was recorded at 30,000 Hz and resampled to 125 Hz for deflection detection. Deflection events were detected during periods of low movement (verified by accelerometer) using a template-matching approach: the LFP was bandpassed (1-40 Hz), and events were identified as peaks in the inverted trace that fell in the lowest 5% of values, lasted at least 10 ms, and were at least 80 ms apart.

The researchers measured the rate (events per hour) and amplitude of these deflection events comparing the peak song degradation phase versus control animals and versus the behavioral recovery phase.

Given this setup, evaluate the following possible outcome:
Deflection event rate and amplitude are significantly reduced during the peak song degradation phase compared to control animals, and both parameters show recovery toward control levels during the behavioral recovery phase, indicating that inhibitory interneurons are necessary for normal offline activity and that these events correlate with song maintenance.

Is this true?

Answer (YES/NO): NO